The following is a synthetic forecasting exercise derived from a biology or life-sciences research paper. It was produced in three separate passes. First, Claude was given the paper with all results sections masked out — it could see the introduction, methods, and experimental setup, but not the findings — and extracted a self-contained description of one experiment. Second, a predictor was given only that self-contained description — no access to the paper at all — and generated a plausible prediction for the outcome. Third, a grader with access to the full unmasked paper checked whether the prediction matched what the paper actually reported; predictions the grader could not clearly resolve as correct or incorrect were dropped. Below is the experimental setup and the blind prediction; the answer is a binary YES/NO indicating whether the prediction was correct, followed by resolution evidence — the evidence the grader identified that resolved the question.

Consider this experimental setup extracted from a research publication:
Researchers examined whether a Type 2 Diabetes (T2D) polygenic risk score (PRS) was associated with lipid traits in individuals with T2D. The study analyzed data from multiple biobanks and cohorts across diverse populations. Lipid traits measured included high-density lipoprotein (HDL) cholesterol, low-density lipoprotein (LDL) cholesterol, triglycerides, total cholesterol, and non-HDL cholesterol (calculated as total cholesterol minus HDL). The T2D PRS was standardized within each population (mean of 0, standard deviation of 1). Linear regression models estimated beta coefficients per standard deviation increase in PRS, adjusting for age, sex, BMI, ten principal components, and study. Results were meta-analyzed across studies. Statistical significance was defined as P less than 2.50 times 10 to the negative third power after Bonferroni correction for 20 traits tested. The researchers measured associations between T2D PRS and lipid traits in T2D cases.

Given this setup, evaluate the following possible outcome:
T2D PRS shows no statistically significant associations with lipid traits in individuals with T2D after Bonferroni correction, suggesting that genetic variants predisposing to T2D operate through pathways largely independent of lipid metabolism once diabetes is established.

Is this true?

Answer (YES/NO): YES